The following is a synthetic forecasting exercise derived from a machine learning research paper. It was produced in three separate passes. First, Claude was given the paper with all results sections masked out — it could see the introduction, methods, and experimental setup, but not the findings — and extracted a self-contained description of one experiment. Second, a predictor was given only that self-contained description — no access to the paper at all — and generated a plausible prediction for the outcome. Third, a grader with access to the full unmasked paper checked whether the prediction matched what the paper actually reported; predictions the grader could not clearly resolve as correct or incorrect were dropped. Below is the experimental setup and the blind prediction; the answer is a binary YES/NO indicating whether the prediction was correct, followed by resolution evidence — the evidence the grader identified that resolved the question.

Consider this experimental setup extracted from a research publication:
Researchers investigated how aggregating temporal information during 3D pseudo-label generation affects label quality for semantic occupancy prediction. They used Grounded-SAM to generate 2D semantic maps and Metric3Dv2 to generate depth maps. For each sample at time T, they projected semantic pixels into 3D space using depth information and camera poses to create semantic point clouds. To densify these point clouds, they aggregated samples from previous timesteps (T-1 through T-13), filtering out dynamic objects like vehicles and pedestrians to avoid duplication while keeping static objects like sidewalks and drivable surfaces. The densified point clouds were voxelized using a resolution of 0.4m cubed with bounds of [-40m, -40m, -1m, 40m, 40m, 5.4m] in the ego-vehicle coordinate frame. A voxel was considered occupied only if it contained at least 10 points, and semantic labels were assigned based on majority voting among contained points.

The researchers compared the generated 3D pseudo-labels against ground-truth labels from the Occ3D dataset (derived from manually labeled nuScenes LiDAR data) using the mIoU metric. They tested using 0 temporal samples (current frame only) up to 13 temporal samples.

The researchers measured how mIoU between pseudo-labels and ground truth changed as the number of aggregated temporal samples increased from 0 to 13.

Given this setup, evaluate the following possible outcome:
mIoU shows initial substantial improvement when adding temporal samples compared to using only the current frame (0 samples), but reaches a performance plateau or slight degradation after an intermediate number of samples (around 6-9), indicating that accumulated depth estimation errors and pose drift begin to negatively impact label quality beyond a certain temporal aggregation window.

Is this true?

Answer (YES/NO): NO